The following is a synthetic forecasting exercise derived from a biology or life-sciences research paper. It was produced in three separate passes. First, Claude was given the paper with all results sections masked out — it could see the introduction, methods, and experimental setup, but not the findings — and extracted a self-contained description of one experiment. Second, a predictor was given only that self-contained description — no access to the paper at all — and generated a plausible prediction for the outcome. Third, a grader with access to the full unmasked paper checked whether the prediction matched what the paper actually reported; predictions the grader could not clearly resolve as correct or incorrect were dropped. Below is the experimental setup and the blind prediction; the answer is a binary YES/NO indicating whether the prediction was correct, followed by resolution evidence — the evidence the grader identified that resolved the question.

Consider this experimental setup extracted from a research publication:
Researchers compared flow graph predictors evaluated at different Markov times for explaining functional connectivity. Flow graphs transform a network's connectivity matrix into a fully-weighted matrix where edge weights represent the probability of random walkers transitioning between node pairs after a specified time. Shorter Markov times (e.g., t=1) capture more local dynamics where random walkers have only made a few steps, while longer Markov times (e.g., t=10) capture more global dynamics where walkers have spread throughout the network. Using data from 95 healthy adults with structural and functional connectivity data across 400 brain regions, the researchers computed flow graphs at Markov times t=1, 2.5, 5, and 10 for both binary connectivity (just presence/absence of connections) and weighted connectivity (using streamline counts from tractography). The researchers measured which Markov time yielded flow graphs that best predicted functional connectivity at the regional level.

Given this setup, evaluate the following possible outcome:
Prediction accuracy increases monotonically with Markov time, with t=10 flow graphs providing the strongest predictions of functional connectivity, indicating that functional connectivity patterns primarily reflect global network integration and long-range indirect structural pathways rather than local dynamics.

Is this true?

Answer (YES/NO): NO